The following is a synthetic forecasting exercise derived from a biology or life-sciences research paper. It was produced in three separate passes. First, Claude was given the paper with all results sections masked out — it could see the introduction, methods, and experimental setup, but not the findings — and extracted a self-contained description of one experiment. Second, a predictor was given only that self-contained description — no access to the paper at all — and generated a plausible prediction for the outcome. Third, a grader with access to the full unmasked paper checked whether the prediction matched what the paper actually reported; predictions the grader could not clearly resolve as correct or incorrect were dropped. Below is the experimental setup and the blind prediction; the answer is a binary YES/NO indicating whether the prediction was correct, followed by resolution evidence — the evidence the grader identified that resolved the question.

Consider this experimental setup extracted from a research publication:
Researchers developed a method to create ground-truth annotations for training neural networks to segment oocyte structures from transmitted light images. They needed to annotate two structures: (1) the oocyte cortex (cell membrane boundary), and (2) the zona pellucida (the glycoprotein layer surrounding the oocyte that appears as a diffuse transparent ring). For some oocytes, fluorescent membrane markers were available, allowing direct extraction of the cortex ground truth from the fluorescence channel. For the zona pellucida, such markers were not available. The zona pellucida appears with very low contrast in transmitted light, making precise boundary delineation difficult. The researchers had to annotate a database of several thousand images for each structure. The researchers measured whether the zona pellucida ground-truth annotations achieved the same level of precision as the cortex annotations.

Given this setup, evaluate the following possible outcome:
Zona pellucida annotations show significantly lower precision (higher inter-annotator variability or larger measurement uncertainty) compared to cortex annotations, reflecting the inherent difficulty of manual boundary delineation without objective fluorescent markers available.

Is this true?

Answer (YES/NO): YES